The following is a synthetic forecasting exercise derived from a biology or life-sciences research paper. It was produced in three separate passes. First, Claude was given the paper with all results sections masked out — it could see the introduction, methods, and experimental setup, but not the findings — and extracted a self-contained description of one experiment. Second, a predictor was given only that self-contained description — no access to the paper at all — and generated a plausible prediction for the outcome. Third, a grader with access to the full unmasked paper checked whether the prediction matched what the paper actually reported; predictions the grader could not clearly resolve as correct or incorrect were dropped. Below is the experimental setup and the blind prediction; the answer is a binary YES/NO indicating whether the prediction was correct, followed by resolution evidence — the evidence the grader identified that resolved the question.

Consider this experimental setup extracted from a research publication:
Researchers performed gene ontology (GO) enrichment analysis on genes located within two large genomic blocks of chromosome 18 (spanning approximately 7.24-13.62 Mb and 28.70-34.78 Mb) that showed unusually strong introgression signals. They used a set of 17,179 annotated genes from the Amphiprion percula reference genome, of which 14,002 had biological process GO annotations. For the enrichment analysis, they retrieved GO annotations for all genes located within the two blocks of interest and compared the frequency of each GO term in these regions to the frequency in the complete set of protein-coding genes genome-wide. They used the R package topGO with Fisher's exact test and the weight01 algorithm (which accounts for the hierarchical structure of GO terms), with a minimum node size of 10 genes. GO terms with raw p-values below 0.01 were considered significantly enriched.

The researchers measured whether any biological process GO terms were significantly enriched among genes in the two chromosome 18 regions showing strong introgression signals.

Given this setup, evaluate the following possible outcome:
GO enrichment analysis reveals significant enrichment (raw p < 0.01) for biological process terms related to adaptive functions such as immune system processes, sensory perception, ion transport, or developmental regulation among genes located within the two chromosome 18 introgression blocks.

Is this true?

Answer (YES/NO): YES